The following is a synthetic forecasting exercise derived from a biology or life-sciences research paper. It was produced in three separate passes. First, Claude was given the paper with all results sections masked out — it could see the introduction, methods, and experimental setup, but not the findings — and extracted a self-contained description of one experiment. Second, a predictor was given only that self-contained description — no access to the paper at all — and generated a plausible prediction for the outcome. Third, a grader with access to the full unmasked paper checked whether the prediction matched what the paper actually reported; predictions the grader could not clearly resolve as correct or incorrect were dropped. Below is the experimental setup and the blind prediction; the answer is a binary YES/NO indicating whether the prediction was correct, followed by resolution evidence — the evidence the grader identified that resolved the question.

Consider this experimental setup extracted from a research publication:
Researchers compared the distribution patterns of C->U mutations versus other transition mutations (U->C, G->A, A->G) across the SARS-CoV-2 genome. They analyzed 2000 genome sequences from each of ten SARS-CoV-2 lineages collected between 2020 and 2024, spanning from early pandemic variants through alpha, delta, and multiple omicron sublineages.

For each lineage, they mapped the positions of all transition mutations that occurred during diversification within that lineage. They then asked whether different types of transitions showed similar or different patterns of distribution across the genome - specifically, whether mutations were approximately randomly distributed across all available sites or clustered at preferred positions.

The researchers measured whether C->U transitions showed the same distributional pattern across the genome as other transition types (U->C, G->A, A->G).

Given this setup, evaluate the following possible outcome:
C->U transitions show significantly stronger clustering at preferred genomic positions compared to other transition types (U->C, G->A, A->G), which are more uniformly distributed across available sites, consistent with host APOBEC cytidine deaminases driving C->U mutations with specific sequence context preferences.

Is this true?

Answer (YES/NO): NO